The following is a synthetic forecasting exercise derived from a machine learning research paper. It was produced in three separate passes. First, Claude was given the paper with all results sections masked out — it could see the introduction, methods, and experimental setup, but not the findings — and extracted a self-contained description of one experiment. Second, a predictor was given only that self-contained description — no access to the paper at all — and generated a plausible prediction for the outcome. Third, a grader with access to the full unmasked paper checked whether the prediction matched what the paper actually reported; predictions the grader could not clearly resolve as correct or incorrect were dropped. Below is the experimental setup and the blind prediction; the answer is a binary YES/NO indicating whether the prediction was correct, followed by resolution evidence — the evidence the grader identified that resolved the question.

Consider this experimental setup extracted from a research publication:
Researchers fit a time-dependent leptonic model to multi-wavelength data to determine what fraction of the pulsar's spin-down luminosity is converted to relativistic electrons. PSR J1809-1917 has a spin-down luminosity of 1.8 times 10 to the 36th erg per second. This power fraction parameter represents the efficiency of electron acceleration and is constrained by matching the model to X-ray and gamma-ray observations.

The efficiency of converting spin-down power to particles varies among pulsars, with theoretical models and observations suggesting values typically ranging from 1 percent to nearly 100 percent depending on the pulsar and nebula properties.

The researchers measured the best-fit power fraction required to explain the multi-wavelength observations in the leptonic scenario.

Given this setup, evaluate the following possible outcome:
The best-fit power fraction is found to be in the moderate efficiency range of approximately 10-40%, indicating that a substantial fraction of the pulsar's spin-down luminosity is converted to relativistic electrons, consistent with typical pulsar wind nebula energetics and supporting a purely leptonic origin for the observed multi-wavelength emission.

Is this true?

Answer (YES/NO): NO